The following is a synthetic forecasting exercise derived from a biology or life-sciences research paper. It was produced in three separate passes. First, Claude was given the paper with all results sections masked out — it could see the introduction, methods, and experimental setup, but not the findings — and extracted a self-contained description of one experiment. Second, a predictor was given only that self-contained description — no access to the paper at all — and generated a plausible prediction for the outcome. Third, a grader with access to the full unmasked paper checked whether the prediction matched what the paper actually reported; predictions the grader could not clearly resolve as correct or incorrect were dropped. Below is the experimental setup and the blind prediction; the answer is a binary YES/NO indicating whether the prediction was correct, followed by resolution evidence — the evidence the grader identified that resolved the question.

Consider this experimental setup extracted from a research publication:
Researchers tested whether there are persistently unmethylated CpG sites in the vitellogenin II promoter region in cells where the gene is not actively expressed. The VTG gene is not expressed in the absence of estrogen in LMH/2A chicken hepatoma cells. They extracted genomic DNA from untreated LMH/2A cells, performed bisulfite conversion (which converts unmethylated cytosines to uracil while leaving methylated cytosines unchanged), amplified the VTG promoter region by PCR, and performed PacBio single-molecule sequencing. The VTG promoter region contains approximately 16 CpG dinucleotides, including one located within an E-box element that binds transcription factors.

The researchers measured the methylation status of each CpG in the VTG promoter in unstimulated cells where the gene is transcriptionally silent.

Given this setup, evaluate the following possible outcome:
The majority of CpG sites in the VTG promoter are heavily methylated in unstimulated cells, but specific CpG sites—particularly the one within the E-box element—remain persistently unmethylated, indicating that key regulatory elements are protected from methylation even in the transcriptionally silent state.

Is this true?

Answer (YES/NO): YES